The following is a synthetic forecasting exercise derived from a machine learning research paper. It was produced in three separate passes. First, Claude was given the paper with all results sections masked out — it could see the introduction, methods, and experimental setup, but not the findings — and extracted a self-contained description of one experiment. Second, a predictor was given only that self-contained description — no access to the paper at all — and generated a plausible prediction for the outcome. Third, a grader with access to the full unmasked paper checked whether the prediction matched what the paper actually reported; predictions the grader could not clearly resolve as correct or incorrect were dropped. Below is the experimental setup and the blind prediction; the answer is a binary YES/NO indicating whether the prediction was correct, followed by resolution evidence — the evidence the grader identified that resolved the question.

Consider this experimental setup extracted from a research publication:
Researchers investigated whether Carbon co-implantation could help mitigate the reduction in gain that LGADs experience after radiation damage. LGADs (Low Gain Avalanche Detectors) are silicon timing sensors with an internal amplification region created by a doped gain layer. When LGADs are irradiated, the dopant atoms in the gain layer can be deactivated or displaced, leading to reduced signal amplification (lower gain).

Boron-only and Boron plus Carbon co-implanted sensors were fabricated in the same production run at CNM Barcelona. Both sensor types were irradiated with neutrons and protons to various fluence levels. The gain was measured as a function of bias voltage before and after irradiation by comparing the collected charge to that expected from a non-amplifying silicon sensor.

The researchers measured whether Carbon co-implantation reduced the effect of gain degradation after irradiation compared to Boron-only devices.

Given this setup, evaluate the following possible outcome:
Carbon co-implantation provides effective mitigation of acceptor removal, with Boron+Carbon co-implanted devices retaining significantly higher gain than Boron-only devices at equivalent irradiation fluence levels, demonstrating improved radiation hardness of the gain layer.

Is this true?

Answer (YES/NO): NO